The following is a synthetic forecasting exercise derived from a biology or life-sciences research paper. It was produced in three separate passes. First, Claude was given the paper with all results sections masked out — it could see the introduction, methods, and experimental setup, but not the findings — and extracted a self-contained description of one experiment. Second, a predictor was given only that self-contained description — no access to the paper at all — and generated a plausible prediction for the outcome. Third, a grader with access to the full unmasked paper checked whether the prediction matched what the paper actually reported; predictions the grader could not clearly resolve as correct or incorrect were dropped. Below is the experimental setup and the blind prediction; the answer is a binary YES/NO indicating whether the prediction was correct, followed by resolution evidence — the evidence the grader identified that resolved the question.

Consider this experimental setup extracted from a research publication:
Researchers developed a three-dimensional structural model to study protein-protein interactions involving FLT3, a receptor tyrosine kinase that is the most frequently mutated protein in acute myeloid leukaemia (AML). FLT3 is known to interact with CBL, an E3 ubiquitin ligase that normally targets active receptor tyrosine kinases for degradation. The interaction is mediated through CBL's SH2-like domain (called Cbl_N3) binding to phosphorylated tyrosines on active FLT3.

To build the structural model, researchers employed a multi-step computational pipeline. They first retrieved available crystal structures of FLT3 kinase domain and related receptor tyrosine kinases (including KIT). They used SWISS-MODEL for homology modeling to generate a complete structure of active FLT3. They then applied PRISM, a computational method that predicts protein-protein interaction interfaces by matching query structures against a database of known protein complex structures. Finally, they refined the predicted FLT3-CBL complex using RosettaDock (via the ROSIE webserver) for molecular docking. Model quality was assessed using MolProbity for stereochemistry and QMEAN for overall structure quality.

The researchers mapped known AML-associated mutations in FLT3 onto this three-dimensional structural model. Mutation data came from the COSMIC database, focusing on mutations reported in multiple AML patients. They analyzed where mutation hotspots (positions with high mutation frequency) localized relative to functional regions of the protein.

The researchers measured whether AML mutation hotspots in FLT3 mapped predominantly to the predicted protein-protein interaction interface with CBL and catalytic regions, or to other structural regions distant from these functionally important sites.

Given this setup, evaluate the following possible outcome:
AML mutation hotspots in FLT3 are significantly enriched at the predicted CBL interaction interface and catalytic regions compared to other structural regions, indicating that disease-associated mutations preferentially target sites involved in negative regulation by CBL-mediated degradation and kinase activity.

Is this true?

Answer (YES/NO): YES